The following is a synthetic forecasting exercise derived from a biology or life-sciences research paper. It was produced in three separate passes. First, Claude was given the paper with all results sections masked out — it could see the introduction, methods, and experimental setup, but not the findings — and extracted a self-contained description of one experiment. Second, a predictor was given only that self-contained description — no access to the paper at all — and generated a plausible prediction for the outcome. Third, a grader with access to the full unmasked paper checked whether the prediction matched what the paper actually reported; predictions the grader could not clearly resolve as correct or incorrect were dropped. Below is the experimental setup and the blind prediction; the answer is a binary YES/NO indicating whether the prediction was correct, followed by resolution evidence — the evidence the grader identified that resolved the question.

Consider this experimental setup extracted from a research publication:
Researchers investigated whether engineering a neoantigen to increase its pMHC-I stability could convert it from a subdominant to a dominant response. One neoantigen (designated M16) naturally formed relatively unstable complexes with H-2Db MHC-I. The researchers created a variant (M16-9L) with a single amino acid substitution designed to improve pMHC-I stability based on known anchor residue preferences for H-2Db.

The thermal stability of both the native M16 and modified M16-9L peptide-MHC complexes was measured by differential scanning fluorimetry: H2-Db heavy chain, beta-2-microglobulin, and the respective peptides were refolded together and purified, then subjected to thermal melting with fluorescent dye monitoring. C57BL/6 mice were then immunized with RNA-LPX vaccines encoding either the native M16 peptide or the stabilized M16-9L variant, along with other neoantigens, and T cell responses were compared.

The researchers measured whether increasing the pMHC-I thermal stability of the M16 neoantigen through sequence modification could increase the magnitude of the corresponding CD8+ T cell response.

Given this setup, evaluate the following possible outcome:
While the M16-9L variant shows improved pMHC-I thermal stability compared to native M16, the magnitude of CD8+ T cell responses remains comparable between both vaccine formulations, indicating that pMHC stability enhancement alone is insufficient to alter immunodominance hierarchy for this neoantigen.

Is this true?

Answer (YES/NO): NO